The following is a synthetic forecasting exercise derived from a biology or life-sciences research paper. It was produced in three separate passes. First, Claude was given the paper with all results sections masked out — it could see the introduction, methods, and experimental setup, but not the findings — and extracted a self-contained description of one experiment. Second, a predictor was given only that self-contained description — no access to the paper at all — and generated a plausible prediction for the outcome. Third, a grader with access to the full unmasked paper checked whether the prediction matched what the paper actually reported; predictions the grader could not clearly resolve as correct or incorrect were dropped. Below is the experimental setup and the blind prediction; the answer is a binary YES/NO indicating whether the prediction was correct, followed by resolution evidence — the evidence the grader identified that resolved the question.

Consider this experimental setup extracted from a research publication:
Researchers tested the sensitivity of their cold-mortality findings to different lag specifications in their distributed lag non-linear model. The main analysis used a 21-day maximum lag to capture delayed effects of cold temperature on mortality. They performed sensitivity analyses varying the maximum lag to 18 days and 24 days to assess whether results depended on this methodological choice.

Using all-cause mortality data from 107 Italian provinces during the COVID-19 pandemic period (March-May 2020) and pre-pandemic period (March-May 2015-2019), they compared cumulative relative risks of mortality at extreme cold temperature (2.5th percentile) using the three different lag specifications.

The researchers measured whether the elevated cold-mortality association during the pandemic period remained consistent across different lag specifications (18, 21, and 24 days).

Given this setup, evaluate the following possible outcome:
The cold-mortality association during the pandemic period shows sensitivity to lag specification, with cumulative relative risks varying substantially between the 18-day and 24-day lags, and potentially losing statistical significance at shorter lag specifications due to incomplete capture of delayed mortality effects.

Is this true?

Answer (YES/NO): NO